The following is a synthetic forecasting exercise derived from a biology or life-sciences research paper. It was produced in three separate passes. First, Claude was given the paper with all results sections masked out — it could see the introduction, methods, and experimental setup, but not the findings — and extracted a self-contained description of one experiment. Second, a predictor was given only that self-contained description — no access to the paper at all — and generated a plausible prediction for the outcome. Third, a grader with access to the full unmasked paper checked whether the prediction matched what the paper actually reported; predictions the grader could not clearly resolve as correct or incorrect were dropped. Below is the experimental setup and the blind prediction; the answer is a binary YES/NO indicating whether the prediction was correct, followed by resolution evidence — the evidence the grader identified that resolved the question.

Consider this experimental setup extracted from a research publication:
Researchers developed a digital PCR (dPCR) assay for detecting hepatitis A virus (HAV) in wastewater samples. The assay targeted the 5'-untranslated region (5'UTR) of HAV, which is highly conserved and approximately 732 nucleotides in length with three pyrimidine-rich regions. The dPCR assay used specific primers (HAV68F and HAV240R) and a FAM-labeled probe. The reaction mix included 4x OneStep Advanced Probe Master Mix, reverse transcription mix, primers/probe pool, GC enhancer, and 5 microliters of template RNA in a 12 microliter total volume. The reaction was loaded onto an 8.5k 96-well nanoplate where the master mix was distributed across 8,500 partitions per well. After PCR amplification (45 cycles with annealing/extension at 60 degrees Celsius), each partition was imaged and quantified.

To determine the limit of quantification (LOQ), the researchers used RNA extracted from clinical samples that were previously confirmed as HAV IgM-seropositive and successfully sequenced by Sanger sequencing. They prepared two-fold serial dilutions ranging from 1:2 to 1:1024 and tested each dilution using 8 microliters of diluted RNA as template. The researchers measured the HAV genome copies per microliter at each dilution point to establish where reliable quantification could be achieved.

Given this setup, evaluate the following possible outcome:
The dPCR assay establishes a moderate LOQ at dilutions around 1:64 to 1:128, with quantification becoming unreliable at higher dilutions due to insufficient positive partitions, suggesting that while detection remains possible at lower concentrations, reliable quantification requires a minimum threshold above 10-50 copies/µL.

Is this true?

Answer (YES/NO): NO